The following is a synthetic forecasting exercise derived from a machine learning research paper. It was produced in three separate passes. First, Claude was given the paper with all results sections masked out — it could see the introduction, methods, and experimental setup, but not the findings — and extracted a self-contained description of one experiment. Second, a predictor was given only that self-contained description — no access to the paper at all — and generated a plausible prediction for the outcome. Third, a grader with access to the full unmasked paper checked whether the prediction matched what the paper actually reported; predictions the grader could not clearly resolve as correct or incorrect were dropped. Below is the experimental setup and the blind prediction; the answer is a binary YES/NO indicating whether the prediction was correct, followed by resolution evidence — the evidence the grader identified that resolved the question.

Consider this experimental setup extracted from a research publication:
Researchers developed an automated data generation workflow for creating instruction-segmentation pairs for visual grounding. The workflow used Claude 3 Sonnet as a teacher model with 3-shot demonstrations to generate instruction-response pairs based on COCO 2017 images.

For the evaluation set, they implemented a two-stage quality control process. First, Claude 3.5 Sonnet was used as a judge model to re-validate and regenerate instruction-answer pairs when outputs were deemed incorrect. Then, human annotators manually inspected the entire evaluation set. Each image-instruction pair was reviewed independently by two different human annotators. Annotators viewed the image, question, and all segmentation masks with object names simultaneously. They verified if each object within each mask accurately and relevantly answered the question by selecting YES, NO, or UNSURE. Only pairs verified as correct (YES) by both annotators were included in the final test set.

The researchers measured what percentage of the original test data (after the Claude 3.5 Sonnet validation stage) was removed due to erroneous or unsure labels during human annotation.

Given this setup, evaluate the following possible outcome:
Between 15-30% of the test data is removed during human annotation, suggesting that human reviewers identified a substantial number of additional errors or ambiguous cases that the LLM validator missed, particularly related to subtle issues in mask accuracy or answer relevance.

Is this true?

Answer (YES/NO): YES